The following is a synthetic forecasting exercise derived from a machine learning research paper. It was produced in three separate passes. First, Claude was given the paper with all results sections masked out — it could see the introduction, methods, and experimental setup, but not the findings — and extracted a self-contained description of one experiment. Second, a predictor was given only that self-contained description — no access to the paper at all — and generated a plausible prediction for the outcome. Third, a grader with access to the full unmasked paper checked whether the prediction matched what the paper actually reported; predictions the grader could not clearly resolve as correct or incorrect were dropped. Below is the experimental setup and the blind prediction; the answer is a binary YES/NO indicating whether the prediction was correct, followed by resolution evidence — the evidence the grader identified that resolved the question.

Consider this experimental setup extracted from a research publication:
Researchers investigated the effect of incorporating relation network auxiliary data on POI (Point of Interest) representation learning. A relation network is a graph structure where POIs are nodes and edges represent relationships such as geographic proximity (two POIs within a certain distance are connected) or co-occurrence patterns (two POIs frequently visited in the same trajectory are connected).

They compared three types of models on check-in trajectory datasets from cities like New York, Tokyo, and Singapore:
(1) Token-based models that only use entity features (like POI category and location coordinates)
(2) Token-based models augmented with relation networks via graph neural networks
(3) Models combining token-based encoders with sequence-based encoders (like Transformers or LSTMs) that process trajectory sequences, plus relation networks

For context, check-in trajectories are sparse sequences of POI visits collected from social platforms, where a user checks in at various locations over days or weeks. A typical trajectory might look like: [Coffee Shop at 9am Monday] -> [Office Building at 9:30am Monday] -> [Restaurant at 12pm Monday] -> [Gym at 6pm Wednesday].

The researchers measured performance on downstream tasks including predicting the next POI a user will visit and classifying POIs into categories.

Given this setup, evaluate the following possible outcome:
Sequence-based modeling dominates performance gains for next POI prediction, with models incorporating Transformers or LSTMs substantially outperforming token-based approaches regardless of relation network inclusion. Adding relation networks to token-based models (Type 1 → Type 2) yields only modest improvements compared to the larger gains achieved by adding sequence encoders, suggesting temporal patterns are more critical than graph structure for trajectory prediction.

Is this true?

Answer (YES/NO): NO